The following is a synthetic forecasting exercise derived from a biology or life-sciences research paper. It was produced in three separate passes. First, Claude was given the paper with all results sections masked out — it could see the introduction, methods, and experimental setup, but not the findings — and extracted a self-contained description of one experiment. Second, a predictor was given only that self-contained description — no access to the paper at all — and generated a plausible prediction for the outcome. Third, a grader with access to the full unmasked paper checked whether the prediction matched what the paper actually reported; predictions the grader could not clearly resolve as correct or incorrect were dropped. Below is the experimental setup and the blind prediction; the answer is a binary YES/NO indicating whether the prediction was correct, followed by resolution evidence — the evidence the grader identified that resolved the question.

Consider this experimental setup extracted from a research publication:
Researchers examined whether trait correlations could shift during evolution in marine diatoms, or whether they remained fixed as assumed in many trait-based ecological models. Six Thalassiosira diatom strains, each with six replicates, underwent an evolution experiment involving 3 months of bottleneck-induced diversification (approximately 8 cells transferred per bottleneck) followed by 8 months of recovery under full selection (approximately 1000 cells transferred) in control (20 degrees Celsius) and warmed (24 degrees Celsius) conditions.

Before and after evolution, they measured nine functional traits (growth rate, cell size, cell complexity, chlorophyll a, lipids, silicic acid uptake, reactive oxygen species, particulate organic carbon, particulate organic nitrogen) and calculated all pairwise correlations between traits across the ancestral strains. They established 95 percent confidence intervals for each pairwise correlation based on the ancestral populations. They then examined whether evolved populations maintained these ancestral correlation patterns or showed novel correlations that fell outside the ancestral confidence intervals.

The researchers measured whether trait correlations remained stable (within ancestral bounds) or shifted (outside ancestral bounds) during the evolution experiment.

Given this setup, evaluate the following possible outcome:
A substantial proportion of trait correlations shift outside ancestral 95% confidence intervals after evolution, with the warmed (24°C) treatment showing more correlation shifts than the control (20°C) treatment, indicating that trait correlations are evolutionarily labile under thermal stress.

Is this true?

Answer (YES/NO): YES